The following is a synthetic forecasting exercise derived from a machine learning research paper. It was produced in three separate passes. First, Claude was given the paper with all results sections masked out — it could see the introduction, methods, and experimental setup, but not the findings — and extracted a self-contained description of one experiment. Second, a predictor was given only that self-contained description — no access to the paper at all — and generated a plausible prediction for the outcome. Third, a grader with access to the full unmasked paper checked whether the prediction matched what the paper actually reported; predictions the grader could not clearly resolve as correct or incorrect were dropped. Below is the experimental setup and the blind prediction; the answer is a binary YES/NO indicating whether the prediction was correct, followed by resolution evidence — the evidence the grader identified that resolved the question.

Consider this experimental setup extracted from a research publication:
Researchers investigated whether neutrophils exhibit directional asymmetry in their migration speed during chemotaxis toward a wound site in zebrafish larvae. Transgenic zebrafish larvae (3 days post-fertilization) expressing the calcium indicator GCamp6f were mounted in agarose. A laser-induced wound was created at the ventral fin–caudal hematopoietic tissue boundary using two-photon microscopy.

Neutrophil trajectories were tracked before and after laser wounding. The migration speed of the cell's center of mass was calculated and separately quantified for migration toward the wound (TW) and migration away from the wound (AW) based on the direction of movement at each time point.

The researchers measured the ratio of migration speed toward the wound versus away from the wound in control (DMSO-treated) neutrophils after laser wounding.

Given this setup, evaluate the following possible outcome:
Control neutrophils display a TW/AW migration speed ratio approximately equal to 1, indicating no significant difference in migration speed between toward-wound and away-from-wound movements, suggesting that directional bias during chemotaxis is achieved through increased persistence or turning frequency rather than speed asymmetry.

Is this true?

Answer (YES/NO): NO